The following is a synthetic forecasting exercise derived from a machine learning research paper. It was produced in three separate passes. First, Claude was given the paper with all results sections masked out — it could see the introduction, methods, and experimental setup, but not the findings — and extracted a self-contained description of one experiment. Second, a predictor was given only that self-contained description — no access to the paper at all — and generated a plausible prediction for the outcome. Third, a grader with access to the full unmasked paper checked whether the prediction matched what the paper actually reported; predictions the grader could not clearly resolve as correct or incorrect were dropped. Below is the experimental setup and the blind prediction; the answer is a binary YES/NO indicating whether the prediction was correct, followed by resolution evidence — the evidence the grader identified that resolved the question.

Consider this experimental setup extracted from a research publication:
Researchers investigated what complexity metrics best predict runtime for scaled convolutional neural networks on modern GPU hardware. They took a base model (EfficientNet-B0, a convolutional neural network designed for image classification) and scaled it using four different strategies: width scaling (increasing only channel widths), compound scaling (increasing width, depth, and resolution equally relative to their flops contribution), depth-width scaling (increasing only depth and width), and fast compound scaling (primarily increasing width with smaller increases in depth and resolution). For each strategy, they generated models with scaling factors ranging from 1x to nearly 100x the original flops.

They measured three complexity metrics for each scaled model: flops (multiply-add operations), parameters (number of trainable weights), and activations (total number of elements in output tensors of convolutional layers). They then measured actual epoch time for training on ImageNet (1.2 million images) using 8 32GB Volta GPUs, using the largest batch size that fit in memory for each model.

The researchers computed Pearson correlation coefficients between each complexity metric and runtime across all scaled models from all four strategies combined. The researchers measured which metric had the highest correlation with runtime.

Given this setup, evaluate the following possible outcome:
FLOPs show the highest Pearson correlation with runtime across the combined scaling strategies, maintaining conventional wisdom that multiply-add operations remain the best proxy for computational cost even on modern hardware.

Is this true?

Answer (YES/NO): NO